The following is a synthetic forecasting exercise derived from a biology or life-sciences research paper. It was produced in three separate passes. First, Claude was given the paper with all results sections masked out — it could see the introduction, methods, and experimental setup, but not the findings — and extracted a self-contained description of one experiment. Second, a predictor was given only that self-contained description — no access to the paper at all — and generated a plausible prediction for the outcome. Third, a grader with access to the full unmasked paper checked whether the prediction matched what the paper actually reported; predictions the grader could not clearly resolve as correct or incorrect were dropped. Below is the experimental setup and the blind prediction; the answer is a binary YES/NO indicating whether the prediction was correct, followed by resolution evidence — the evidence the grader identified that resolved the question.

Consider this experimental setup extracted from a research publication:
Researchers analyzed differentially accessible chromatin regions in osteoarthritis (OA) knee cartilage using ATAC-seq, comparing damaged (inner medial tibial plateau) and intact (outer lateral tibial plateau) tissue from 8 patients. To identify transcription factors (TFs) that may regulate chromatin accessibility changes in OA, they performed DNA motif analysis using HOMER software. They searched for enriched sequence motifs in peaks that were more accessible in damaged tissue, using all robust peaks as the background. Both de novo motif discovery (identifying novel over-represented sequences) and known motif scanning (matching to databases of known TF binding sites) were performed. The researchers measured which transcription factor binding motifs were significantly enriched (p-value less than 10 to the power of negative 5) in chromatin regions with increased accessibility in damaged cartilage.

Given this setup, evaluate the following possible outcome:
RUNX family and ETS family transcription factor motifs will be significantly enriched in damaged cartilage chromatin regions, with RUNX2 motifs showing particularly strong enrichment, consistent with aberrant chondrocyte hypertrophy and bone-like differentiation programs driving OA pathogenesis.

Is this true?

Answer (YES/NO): NO